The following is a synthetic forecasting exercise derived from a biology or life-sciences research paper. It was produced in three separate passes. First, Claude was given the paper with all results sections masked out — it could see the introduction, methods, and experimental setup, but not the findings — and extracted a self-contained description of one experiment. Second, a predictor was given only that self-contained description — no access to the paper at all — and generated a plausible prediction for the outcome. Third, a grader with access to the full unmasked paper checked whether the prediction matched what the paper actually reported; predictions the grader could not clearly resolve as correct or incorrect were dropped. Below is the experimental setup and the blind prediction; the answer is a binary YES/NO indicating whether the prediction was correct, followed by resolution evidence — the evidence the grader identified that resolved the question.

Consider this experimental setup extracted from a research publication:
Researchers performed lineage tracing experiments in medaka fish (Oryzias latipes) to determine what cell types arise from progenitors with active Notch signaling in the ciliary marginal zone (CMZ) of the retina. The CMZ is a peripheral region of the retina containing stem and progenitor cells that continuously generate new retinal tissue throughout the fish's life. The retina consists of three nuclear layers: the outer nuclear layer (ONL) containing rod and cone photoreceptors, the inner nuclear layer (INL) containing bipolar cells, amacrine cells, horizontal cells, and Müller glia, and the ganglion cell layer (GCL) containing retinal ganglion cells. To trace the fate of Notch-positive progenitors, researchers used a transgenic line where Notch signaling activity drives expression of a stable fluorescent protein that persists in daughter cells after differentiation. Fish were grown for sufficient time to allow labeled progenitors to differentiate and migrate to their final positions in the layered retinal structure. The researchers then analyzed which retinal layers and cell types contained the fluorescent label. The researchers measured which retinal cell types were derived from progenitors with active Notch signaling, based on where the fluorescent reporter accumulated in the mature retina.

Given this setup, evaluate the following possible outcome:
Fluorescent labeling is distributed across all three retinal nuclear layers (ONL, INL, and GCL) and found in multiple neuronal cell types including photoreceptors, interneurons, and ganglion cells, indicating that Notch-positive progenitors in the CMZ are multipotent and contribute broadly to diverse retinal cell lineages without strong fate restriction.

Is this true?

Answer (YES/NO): NO